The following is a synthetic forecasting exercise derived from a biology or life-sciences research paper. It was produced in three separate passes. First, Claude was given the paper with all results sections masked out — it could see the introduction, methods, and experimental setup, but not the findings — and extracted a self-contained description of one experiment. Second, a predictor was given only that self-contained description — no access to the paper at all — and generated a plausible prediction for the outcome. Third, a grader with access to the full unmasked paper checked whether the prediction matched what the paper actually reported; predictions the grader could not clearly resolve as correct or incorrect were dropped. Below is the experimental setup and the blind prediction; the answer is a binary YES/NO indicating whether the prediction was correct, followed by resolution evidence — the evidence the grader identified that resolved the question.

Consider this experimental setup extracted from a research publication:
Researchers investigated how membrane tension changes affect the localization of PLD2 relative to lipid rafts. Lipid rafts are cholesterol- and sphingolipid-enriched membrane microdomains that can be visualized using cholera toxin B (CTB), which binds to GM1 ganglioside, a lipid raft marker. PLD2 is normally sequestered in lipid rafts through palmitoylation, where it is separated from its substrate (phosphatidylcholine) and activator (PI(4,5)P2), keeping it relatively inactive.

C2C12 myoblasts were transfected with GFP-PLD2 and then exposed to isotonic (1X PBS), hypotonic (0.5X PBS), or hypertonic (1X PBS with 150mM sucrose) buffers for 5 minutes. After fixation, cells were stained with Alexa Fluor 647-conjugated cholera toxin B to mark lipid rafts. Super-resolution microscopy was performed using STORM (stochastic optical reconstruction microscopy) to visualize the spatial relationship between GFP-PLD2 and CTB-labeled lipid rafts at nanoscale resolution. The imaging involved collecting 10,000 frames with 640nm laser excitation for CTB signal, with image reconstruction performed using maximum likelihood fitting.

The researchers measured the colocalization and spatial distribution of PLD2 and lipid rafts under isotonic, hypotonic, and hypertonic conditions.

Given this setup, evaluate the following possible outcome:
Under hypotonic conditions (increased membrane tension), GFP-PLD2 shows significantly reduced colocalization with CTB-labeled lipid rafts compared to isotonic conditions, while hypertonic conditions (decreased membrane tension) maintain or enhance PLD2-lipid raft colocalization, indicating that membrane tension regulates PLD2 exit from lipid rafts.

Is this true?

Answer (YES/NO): NO